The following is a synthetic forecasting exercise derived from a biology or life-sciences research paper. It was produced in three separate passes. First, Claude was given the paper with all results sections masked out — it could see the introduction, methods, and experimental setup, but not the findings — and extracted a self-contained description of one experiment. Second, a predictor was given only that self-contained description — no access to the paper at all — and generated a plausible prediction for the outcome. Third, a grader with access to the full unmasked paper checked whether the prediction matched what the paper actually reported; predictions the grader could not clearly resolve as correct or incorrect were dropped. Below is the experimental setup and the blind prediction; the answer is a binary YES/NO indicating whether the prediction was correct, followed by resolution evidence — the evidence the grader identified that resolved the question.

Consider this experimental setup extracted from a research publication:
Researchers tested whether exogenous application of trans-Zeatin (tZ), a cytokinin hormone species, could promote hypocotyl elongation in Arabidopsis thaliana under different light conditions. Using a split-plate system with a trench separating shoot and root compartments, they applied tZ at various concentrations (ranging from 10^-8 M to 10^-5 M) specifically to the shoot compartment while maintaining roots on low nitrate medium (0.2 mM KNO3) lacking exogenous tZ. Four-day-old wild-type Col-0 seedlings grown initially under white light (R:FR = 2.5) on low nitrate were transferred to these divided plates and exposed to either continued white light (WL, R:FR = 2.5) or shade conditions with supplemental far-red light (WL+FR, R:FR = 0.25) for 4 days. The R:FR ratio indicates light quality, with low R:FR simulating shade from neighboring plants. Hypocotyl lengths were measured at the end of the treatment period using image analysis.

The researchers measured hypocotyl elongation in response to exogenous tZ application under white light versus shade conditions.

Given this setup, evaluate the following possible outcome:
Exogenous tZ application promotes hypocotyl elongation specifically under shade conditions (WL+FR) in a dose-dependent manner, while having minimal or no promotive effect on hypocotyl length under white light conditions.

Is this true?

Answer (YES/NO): NO